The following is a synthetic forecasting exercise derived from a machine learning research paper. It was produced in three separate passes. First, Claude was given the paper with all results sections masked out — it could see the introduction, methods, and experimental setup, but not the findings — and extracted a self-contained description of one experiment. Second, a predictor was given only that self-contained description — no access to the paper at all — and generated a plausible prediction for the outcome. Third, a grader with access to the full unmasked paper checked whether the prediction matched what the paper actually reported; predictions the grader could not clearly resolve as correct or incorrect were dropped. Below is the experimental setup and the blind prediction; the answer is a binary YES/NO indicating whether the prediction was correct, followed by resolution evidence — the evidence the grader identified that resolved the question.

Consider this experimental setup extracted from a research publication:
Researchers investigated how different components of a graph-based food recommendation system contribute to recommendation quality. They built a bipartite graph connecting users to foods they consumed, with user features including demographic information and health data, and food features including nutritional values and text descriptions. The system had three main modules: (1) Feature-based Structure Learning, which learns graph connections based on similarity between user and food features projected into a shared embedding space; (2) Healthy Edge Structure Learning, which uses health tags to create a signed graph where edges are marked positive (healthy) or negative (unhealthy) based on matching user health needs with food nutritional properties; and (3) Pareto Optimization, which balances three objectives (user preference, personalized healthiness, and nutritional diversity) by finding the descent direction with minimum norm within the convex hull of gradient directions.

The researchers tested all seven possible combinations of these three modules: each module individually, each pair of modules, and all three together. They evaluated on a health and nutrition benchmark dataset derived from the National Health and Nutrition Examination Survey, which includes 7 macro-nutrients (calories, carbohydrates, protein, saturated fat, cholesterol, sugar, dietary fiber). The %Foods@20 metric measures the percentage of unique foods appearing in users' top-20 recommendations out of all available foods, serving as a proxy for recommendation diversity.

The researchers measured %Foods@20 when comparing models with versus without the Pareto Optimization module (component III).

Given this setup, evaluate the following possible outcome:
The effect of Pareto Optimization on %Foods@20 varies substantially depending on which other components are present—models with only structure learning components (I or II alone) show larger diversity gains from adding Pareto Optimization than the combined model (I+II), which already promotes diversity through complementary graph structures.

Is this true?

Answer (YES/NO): NO